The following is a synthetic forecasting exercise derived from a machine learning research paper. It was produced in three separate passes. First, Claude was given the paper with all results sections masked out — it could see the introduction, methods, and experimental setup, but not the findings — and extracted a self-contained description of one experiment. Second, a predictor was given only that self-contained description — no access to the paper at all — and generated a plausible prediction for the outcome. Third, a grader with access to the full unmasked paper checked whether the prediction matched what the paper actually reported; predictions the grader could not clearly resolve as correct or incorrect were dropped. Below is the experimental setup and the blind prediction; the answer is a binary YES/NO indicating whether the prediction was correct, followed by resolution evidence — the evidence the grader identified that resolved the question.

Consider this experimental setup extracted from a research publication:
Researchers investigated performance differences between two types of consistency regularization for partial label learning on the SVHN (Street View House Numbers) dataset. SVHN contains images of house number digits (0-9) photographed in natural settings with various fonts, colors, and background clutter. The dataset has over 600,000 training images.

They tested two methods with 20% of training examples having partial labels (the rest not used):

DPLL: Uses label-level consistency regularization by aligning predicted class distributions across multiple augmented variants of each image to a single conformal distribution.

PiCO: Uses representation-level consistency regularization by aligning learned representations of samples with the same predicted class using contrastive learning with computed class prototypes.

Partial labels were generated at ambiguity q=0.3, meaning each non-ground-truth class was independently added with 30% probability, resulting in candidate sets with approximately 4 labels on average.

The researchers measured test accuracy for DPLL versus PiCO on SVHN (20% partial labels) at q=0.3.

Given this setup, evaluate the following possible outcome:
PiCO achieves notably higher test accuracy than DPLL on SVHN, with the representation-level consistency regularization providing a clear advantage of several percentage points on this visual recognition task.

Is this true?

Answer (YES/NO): NO